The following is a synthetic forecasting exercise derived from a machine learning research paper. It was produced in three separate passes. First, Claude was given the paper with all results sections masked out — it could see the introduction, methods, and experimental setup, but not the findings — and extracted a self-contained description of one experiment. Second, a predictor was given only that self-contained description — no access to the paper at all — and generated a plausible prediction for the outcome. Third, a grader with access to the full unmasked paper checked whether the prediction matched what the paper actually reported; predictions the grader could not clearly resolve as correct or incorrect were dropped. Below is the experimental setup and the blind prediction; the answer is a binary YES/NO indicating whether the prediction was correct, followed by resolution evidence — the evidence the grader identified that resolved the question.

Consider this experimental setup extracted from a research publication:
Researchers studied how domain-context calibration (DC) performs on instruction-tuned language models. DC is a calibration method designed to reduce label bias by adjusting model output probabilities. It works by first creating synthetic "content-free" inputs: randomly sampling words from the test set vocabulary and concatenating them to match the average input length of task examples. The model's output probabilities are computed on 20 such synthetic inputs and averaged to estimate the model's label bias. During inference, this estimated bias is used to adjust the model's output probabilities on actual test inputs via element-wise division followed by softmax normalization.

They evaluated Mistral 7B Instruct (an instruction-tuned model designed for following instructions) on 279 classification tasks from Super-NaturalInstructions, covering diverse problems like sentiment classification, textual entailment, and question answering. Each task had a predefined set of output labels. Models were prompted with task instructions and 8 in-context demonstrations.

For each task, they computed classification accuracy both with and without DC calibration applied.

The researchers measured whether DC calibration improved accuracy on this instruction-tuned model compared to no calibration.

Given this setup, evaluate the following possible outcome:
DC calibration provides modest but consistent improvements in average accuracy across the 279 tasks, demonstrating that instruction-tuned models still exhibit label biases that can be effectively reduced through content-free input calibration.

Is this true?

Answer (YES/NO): NO